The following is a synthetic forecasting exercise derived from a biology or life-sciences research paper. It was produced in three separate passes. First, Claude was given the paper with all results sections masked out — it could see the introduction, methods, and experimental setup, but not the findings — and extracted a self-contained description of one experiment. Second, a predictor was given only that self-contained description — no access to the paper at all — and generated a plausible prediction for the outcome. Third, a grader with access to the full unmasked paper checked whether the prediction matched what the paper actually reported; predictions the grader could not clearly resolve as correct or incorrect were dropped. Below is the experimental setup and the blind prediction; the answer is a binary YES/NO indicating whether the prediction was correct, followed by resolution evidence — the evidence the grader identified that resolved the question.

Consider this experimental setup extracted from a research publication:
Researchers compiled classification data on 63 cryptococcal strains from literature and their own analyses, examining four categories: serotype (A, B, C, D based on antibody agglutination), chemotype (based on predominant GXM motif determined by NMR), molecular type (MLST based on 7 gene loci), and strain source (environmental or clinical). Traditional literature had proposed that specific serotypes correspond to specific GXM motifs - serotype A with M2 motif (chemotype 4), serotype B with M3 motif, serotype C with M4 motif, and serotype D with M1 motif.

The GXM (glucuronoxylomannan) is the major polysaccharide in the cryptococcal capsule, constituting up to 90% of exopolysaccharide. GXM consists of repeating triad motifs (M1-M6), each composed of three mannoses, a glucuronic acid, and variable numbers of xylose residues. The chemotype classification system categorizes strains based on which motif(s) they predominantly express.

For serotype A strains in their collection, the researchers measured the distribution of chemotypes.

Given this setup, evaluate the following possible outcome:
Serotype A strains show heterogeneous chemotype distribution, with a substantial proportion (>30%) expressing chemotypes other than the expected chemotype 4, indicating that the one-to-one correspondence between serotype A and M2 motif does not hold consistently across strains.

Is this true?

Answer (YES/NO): YES